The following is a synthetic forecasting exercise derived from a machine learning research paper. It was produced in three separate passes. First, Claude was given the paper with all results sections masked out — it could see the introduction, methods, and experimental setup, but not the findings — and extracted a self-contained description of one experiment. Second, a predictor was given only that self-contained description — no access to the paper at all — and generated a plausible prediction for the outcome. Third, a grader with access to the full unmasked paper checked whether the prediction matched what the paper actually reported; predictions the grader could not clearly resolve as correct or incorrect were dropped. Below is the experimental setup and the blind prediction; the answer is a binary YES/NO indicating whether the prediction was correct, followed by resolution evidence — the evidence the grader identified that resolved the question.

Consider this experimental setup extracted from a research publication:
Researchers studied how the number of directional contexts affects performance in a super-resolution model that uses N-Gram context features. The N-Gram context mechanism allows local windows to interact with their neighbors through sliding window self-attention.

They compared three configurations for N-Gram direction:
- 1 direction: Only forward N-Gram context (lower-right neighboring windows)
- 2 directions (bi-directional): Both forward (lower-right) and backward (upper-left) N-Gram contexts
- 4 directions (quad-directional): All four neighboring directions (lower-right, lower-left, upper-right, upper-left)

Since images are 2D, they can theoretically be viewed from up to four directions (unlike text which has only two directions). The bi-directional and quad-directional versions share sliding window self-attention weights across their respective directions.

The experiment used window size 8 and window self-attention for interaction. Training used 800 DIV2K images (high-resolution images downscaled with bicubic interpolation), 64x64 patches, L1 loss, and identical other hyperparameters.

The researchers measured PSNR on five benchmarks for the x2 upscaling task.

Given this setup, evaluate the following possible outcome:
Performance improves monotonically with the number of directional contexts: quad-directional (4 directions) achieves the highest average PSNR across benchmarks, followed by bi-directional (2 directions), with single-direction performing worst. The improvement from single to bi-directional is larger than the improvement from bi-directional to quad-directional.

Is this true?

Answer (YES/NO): NO